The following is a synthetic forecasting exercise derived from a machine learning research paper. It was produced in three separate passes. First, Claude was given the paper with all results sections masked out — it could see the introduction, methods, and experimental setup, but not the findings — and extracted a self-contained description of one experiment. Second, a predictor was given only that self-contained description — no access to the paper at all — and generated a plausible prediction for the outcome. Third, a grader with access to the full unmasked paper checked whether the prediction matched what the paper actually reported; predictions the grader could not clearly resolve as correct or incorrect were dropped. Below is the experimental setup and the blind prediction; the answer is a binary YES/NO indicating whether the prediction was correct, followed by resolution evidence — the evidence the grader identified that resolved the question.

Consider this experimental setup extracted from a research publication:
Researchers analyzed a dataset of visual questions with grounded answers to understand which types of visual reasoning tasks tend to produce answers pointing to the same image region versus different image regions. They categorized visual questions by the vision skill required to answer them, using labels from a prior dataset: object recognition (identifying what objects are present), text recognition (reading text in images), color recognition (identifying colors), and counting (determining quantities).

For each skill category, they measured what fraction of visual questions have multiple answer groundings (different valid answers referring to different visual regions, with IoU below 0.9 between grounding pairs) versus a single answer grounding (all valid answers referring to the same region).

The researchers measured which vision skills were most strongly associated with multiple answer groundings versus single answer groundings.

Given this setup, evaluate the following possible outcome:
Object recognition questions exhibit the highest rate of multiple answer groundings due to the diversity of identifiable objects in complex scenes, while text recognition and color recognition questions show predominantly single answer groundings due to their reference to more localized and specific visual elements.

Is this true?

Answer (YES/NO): NO